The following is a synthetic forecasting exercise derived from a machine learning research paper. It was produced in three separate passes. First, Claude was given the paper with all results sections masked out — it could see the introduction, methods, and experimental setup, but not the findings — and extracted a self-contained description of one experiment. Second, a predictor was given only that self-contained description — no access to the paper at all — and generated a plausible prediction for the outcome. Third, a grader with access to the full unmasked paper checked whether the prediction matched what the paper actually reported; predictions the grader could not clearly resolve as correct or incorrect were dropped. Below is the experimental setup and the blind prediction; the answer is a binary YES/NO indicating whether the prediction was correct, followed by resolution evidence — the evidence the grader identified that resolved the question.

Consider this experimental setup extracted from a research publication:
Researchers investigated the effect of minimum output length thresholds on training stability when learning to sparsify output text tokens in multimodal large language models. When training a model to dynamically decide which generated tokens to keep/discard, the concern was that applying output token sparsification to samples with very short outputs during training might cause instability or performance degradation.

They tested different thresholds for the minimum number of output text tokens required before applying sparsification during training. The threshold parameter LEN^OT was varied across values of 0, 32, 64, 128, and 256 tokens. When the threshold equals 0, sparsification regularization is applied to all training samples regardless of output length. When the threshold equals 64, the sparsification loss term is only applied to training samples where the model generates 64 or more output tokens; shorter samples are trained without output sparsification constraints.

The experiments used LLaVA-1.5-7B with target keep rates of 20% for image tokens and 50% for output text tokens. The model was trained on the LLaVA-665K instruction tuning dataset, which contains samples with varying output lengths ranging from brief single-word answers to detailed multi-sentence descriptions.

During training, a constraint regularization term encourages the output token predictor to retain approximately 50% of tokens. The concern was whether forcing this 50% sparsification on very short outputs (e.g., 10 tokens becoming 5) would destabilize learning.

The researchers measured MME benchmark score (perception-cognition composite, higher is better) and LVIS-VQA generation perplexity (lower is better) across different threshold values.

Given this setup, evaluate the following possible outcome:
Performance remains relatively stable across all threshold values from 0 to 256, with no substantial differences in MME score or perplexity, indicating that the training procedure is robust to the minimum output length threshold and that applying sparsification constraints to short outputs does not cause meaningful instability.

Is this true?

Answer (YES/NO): NO